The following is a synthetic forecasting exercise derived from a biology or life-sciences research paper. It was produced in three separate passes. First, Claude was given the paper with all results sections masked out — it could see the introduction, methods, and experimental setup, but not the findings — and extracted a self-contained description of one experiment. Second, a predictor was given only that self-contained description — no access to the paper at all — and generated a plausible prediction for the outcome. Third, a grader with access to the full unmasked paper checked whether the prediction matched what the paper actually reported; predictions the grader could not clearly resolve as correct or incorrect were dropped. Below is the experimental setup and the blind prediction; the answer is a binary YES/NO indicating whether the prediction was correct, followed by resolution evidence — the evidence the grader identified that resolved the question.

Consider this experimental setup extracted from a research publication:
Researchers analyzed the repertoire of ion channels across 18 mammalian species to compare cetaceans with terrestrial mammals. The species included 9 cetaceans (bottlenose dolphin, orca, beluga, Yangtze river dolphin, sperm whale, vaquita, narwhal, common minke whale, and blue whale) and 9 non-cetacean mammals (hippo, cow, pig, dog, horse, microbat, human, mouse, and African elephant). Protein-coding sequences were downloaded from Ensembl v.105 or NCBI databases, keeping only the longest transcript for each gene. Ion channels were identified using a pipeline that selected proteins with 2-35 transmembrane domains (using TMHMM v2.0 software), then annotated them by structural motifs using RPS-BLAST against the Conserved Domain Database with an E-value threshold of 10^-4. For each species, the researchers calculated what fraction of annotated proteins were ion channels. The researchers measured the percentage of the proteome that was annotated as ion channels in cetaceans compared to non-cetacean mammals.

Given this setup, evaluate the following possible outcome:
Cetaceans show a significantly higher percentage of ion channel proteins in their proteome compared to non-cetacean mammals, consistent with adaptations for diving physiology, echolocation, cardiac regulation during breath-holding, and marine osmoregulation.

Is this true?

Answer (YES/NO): YES